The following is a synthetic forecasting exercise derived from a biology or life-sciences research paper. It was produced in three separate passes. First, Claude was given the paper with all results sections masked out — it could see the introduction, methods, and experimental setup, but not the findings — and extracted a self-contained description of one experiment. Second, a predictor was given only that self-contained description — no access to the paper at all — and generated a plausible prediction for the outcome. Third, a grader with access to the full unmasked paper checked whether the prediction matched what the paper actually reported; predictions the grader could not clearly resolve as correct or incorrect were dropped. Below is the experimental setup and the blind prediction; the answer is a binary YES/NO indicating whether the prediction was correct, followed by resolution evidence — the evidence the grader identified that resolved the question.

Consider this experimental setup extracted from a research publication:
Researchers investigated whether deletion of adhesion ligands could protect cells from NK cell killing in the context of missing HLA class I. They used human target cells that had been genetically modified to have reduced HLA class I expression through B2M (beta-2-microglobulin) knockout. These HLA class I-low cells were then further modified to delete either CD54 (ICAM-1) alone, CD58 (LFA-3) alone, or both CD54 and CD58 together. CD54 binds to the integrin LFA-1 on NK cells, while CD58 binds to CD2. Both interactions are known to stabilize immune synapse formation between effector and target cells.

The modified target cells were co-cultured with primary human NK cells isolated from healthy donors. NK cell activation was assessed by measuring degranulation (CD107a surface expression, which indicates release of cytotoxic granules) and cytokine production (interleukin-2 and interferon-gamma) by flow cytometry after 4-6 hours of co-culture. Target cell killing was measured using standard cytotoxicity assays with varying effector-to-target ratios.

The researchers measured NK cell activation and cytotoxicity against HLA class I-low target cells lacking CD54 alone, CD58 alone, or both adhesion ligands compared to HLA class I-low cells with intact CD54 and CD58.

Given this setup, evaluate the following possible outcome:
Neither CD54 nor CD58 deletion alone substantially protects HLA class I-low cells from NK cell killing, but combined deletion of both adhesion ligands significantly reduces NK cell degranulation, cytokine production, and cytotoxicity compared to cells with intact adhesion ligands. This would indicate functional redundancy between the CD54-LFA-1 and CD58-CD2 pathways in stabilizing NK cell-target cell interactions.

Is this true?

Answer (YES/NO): NO